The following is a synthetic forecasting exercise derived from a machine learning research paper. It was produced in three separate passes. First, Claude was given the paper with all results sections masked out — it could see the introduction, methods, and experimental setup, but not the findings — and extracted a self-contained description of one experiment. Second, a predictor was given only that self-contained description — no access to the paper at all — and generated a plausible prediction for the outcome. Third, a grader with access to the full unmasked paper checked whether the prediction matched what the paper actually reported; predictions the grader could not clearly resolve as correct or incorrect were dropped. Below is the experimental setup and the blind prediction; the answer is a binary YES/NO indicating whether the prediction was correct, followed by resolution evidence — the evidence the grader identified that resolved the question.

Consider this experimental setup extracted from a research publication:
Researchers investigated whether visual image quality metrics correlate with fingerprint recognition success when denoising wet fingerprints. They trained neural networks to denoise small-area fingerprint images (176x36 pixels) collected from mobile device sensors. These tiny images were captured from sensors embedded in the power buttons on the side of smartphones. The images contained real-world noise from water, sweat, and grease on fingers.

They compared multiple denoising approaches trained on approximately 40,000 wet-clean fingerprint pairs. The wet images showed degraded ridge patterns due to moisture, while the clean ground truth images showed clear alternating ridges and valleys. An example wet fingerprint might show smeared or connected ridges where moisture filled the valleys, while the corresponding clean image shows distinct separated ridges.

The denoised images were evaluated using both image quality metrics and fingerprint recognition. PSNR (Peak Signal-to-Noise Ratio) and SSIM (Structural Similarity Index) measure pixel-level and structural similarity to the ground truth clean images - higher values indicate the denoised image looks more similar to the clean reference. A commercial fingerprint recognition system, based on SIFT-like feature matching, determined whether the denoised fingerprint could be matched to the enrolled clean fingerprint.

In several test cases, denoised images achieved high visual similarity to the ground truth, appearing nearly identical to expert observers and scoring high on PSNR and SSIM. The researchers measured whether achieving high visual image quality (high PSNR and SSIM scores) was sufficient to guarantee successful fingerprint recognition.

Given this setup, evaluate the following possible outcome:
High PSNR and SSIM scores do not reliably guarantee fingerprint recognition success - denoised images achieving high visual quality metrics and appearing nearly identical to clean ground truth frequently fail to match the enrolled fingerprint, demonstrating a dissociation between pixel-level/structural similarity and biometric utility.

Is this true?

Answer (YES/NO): YES